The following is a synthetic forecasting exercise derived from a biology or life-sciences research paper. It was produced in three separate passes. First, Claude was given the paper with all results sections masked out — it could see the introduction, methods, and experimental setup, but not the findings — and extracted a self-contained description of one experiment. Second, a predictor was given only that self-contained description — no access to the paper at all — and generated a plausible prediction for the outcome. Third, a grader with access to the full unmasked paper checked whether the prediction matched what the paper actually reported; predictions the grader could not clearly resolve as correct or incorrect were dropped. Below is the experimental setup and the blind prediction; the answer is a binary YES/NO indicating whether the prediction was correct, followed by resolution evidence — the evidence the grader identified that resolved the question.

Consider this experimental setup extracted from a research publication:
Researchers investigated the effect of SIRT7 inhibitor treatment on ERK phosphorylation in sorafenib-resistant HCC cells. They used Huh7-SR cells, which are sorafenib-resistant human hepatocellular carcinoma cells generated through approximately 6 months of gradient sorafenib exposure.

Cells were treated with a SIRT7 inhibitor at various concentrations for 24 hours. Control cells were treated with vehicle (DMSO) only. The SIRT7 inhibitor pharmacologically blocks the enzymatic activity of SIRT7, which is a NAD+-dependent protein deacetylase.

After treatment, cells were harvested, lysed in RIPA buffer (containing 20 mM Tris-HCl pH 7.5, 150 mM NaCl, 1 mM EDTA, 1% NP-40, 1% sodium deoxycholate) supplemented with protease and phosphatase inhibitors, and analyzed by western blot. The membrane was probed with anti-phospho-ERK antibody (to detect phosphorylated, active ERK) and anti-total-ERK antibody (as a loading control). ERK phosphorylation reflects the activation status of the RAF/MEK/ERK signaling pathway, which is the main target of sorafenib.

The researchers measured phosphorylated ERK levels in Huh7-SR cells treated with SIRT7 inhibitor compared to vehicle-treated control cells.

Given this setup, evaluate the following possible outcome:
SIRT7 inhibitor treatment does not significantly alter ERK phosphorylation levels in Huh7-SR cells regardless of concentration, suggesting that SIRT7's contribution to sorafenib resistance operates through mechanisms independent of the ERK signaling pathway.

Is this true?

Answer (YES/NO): NO